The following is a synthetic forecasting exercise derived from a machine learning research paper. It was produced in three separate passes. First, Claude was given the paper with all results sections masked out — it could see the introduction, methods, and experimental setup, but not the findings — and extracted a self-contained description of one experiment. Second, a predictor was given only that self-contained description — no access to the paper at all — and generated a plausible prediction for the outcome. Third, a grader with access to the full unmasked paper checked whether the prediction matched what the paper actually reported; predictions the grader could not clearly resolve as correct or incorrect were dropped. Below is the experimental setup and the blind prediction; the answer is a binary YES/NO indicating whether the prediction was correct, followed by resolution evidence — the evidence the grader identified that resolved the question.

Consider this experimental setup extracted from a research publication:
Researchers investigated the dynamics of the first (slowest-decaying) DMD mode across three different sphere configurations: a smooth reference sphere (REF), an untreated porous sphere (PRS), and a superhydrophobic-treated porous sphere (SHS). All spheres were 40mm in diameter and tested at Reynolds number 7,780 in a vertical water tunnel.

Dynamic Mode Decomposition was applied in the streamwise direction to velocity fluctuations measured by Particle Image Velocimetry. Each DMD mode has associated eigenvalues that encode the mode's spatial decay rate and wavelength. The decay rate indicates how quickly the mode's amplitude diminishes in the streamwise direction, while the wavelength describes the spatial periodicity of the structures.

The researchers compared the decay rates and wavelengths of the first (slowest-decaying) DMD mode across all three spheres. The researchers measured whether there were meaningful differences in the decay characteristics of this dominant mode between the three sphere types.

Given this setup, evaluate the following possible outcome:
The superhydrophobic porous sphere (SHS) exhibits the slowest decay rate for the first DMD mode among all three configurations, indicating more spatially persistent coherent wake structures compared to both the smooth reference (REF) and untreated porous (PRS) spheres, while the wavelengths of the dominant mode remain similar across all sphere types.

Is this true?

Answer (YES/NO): NO